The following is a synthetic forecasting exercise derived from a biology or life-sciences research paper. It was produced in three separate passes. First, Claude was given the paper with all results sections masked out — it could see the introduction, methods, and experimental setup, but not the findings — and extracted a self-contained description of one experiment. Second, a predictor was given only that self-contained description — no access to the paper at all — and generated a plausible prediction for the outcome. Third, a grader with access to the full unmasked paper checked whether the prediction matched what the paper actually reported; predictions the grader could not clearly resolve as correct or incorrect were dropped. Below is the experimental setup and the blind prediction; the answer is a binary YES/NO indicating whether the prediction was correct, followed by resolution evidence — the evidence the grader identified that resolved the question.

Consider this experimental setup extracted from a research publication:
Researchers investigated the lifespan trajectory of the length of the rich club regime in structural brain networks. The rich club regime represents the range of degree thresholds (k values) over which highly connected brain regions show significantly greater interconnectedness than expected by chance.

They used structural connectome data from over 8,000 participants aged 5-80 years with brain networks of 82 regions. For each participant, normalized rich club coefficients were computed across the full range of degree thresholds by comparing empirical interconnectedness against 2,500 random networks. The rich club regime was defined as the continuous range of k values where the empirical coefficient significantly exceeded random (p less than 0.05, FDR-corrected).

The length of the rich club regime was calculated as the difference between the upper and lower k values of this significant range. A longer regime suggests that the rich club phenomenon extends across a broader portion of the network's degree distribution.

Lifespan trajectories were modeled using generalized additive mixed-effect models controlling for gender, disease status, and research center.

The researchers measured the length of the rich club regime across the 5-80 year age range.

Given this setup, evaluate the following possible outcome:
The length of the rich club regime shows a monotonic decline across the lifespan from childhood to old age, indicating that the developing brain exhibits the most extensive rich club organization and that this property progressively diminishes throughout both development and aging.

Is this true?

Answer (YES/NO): NO